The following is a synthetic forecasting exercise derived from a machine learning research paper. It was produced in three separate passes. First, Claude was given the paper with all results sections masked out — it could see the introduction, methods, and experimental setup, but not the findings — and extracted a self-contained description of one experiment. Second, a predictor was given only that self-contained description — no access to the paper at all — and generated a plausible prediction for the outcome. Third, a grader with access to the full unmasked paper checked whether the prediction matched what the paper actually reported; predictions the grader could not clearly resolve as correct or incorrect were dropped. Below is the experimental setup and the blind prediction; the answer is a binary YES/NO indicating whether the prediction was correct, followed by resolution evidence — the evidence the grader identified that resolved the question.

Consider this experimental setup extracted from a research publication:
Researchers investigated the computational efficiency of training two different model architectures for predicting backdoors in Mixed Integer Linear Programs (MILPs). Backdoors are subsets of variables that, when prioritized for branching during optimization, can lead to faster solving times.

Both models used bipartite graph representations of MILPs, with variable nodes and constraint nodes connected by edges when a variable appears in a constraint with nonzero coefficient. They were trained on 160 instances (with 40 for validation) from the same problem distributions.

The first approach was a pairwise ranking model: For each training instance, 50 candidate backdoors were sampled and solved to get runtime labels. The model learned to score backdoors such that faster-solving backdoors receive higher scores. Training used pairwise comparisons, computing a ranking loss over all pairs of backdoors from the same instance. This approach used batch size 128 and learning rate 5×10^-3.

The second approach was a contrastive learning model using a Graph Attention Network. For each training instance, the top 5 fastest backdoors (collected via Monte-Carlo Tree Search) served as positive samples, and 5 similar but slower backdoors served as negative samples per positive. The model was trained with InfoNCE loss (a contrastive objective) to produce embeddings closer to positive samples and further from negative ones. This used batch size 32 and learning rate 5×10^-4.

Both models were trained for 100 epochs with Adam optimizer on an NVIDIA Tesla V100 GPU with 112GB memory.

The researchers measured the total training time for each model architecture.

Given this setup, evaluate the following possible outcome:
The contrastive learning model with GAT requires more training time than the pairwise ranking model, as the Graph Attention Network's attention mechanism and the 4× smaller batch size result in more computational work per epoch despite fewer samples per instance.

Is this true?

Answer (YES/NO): NO